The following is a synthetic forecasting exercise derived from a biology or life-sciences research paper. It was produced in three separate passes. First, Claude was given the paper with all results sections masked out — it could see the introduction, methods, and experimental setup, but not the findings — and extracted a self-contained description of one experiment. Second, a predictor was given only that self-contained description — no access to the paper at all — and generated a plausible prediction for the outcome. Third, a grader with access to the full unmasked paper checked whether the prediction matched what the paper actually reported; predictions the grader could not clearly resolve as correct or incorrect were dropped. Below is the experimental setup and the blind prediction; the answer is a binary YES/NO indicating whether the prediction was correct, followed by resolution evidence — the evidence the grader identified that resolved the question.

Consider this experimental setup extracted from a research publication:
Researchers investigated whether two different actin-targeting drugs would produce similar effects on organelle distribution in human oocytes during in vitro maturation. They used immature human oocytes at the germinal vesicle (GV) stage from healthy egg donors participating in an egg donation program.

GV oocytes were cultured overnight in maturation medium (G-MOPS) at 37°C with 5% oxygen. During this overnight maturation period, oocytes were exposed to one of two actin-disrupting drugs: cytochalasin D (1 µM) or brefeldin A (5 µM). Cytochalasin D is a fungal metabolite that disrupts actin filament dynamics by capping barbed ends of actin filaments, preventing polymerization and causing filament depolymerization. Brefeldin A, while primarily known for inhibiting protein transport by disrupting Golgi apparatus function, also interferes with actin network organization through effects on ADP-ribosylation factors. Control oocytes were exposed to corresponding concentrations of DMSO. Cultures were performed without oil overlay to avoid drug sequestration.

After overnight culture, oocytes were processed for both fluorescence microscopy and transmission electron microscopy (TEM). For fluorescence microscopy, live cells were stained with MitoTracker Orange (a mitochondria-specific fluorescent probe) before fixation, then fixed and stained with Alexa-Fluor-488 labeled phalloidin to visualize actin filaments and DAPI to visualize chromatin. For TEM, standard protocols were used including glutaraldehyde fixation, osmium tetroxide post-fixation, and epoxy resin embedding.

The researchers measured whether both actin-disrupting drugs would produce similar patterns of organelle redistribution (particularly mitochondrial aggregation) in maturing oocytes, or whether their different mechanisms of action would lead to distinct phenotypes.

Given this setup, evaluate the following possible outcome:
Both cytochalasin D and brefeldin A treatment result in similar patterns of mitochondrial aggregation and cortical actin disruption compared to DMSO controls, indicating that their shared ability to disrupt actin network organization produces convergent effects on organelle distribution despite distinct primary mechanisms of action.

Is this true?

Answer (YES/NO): NO